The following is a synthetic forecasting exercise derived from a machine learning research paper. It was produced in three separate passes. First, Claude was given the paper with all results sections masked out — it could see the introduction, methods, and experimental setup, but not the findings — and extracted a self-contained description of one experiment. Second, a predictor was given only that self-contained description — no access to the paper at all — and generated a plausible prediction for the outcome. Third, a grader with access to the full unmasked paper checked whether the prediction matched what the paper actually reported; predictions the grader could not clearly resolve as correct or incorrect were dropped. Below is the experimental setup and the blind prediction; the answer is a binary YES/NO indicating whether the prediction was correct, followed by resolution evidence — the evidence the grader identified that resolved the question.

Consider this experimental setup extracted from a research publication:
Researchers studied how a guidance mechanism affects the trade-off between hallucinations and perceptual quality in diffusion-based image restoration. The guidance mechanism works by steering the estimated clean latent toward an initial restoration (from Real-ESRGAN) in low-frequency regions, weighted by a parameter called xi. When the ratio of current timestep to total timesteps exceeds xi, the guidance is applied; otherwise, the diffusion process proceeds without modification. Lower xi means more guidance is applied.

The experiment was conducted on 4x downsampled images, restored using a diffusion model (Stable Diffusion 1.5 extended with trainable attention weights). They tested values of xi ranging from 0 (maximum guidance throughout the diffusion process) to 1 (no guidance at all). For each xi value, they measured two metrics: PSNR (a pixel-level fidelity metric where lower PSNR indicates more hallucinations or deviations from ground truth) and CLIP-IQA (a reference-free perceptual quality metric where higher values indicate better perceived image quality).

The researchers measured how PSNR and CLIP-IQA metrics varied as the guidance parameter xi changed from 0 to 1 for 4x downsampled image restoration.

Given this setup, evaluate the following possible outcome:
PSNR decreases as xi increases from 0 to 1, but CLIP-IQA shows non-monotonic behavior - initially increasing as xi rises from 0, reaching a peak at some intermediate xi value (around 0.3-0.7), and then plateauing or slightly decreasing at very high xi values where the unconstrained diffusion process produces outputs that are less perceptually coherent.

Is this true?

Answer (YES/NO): NO